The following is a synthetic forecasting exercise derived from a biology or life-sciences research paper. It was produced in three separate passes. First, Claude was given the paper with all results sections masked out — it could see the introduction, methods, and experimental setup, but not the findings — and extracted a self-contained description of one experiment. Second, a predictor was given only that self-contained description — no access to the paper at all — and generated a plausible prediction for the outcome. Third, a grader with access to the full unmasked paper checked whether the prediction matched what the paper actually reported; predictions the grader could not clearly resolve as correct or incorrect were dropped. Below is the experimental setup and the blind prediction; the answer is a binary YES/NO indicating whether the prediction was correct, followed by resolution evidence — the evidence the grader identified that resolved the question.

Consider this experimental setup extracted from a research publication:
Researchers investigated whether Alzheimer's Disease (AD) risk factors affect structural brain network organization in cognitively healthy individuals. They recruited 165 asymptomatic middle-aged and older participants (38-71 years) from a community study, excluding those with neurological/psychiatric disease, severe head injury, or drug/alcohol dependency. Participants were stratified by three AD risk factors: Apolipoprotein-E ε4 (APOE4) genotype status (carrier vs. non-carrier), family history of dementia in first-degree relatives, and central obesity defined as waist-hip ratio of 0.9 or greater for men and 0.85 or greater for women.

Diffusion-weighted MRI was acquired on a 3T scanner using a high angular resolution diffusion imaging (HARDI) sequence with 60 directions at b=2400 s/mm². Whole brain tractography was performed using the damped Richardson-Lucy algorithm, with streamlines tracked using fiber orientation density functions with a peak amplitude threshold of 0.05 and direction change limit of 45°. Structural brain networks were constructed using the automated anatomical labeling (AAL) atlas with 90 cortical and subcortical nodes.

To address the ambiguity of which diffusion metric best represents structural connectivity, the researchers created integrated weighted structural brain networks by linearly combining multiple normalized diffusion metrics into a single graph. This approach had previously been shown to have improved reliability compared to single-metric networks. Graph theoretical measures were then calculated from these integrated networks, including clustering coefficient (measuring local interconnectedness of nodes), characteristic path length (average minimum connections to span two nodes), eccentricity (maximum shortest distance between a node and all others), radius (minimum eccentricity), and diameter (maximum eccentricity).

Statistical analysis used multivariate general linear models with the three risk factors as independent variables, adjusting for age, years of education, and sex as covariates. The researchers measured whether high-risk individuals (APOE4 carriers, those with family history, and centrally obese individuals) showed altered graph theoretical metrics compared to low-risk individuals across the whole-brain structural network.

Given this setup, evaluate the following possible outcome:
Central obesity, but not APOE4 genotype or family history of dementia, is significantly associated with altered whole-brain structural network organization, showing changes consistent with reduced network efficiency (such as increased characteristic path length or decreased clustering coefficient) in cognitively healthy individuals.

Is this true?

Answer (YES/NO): NO